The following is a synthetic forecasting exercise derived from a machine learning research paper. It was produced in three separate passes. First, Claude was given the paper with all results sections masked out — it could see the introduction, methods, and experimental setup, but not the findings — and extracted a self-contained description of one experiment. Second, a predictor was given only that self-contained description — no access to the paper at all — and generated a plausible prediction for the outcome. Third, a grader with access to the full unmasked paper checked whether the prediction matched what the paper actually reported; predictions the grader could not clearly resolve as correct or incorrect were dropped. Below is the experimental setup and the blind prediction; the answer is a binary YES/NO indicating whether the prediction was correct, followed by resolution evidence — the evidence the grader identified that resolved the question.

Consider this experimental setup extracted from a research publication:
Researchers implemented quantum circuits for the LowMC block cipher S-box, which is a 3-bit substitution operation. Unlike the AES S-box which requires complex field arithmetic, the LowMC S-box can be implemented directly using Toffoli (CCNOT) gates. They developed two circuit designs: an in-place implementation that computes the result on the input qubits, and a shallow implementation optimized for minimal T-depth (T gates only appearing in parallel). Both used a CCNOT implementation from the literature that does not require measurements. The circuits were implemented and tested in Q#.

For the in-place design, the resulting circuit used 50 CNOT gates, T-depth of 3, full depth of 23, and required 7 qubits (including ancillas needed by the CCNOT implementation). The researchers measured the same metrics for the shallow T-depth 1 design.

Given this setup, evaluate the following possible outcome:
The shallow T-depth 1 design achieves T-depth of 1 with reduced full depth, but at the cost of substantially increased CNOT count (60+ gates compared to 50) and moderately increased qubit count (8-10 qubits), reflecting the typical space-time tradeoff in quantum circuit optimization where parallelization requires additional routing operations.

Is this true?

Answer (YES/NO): NO